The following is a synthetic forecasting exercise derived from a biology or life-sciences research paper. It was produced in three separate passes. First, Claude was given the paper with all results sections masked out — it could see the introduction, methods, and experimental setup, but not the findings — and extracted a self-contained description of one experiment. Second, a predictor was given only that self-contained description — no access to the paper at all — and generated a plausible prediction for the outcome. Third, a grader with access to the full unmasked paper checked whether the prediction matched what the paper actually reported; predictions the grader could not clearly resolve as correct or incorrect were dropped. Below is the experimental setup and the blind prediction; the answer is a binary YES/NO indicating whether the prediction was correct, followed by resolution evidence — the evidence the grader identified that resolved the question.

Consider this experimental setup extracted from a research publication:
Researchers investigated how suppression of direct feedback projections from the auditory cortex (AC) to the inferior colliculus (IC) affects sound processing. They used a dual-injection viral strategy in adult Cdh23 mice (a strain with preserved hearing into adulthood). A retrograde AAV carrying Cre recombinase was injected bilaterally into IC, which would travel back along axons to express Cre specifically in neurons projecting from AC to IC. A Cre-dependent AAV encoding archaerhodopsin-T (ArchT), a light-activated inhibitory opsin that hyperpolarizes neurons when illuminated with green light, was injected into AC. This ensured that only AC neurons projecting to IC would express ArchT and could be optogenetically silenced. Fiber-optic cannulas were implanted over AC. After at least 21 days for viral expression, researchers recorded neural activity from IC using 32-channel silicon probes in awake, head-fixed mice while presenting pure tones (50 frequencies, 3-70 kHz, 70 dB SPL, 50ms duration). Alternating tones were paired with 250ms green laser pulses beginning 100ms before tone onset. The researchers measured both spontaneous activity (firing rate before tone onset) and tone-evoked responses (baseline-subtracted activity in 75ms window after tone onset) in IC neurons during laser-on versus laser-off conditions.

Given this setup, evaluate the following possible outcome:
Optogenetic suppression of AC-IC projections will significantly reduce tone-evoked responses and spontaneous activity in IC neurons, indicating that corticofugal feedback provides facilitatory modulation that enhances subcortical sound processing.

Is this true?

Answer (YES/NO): NO